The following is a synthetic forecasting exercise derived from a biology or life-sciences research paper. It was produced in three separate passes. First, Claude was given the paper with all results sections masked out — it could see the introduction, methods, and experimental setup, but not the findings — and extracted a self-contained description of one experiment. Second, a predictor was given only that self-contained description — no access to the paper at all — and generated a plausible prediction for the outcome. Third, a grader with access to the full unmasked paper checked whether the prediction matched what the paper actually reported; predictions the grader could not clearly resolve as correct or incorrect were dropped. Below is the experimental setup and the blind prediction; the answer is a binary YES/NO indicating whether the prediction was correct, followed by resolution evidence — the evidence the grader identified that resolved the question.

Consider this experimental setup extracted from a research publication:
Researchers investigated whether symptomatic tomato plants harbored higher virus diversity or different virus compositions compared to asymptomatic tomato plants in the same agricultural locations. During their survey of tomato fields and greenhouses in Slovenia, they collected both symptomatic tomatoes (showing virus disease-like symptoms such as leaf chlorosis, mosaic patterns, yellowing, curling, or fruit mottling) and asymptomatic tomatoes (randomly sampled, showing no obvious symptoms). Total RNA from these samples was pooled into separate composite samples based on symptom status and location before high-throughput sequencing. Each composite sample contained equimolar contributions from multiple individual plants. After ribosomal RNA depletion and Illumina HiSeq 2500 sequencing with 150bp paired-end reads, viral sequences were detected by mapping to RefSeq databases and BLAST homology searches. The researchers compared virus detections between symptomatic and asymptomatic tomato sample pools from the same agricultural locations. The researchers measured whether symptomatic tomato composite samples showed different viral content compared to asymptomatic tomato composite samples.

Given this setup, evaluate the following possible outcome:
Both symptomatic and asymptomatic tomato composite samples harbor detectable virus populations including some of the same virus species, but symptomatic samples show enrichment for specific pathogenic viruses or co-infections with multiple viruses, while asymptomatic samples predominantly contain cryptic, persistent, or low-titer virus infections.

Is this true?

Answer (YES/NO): NO